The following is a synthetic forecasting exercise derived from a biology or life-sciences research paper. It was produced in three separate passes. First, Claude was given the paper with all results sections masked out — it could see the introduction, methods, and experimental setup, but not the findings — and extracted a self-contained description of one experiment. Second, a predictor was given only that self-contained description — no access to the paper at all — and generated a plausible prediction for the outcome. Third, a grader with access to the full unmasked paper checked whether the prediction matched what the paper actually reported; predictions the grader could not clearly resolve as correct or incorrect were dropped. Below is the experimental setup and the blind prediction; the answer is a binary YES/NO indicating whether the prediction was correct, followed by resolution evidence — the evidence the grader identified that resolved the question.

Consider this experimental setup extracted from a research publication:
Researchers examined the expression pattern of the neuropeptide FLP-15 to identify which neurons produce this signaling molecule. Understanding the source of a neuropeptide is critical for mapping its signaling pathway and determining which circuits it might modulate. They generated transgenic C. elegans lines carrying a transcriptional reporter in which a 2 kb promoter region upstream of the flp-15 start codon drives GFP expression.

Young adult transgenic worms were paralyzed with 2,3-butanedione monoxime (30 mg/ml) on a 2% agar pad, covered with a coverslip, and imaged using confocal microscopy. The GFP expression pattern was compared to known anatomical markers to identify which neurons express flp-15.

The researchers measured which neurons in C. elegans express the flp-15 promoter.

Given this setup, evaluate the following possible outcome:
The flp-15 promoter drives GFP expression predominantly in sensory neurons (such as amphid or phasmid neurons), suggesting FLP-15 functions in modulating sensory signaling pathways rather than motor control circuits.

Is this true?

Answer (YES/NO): NO